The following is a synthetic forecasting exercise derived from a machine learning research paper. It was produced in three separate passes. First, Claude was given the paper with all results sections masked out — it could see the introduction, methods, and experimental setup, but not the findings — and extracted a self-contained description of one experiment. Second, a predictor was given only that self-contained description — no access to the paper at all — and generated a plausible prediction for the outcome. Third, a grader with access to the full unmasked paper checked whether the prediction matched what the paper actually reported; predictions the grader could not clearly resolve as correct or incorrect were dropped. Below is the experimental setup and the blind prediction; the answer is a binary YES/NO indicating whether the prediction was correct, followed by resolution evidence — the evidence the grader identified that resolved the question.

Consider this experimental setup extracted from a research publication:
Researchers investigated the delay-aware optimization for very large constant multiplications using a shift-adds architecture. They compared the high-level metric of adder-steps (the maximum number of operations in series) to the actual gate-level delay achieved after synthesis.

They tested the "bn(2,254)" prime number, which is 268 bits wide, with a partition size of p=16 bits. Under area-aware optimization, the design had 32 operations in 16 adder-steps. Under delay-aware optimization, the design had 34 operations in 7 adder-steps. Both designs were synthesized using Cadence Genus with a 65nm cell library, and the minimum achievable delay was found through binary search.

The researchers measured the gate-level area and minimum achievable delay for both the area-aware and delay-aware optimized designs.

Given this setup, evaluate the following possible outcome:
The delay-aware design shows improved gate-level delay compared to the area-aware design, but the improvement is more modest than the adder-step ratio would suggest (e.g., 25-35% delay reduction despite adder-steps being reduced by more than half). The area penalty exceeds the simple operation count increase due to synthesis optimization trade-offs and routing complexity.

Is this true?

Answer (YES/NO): NO